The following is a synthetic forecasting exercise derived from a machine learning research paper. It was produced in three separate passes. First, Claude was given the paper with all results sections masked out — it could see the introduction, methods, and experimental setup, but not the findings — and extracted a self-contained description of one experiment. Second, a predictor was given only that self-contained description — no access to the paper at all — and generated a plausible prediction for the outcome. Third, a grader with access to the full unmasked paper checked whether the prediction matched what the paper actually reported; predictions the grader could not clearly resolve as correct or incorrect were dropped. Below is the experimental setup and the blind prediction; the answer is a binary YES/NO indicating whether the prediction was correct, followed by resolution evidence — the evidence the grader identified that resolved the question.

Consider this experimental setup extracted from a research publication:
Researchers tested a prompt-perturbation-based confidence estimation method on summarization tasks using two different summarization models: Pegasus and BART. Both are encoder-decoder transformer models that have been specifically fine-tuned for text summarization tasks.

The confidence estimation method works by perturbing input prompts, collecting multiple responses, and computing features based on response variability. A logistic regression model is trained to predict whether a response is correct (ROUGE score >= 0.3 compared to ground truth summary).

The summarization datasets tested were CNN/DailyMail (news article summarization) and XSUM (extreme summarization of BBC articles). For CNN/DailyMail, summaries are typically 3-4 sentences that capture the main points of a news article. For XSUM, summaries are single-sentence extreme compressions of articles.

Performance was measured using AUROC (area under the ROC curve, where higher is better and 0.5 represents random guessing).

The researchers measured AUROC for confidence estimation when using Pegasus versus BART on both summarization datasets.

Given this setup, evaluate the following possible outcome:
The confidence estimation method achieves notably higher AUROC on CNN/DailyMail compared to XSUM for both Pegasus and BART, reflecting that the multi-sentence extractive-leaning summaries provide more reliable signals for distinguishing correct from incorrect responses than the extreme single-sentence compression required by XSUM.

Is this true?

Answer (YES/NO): NO